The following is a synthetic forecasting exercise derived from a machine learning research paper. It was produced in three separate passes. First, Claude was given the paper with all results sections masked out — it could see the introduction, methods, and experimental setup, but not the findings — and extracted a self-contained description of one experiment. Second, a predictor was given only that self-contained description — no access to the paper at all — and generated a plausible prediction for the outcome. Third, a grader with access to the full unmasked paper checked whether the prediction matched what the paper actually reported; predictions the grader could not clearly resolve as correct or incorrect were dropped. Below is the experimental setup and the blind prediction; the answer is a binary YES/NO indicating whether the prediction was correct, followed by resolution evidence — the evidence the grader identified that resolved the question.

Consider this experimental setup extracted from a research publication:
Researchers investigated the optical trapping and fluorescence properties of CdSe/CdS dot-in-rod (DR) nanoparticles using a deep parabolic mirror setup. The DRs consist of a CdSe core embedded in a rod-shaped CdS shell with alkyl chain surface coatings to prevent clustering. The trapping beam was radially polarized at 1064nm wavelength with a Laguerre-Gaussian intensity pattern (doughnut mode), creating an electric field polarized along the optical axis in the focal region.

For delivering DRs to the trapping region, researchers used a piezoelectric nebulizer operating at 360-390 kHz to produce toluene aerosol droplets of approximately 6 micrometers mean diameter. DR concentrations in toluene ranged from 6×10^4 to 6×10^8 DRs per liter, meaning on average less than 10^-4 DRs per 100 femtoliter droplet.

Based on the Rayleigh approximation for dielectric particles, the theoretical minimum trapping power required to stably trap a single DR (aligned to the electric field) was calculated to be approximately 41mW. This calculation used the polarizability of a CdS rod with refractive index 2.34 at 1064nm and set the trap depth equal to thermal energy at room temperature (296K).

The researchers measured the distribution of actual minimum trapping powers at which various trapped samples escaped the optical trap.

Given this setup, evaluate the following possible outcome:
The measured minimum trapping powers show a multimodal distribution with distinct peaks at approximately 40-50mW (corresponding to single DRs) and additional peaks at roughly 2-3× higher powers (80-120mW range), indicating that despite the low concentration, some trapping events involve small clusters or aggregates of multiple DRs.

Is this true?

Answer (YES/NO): NO